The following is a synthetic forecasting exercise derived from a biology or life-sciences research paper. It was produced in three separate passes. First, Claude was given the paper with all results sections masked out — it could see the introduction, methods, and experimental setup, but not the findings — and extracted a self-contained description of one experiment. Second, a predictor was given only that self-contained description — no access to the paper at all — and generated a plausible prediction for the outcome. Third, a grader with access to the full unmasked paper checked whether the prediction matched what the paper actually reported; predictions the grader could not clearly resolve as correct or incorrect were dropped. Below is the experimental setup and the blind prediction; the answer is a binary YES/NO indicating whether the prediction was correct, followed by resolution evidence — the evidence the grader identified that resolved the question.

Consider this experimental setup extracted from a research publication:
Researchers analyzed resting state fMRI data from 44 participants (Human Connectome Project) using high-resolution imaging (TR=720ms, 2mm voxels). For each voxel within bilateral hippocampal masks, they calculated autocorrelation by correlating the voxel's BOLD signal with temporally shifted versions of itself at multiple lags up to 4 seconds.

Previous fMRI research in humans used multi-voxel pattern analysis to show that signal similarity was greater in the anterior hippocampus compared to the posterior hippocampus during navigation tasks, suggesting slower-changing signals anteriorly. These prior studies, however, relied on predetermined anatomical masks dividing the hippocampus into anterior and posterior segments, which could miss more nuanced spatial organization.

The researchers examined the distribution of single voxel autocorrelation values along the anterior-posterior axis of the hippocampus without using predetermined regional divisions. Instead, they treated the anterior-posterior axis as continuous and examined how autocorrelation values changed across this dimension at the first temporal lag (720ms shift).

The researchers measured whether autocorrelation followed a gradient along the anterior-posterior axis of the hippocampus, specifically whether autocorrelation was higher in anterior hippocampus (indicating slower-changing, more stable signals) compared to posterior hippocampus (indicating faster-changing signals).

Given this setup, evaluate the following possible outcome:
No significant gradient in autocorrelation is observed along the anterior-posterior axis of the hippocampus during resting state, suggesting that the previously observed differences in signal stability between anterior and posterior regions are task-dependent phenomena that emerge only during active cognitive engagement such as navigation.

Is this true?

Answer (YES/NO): NO